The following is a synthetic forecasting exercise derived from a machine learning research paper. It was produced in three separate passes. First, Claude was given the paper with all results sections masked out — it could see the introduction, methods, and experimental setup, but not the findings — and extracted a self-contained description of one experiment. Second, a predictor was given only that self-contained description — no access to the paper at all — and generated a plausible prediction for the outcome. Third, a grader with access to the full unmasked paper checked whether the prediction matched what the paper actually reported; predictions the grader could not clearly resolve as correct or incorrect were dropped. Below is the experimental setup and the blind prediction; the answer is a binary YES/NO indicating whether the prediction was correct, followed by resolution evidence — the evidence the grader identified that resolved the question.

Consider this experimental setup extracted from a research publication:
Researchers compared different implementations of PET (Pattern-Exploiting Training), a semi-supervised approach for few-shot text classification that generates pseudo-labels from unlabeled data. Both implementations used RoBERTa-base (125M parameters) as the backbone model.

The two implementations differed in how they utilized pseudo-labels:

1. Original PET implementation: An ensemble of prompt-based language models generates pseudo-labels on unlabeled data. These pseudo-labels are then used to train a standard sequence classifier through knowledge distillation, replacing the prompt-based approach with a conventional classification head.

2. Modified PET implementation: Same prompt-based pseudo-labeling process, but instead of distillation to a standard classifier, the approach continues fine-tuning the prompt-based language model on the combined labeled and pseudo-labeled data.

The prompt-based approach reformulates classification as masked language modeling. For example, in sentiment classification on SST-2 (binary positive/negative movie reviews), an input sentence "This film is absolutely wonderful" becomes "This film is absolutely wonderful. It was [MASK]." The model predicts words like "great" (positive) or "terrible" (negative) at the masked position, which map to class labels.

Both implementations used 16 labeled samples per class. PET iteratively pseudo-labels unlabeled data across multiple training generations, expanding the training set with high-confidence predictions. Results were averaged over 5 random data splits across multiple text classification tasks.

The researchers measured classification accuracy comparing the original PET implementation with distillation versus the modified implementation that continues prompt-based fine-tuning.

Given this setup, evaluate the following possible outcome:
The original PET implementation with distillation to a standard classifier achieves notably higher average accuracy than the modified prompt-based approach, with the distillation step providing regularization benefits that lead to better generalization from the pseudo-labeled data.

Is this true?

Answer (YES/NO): NO